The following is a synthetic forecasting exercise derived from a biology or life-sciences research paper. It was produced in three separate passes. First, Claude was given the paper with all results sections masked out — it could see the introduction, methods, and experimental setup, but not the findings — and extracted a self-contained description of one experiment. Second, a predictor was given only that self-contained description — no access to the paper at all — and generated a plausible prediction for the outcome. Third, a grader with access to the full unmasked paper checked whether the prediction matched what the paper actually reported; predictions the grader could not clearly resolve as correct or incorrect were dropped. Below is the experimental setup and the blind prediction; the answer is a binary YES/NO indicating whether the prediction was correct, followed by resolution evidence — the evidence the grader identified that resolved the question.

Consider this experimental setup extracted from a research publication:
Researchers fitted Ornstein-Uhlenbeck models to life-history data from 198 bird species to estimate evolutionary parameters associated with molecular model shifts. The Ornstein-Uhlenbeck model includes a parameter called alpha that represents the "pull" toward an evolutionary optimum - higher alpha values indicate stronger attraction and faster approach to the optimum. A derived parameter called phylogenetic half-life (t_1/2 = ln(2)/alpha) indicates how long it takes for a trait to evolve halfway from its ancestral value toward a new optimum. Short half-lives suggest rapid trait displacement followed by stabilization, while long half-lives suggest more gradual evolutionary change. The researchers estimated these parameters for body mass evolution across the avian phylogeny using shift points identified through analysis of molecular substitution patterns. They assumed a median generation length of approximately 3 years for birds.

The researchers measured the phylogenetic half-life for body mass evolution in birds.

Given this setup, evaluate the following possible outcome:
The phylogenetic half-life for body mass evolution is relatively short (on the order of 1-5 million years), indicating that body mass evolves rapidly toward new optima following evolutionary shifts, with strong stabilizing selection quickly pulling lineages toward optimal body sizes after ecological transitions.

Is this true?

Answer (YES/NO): NO